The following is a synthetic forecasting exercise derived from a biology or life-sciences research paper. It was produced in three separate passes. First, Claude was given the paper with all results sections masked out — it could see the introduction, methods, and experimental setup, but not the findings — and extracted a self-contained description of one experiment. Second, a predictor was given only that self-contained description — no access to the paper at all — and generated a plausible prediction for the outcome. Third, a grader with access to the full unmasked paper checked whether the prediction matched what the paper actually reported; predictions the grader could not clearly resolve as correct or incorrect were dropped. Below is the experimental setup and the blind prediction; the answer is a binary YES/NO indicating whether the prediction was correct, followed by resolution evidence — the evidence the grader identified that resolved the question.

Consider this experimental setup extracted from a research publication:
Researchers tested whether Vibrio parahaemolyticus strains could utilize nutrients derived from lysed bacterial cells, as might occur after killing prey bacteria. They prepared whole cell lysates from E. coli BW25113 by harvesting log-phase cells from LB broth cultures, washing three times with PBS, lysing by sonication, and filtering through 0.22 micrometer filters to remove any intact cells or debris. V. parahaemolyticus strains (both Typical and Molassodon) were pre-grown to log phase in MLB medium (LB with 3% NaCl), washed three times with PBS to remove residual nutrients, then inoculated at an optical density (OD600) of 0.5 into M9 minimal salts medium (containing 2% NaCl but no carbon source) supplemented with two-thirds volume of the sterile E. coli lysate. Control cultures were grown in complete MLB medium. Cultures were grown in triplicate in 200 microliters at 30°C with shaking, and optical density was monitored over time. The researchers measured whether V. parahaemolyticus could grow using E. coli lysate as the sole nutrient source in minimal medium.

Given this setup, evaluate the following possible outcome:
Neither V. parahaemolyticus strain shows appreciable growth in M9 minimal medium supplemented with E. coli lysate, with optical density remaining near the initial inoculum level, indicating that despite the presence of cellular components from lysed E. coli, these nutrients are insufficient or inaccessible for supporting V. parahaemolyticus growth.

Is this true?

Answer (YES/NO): NO